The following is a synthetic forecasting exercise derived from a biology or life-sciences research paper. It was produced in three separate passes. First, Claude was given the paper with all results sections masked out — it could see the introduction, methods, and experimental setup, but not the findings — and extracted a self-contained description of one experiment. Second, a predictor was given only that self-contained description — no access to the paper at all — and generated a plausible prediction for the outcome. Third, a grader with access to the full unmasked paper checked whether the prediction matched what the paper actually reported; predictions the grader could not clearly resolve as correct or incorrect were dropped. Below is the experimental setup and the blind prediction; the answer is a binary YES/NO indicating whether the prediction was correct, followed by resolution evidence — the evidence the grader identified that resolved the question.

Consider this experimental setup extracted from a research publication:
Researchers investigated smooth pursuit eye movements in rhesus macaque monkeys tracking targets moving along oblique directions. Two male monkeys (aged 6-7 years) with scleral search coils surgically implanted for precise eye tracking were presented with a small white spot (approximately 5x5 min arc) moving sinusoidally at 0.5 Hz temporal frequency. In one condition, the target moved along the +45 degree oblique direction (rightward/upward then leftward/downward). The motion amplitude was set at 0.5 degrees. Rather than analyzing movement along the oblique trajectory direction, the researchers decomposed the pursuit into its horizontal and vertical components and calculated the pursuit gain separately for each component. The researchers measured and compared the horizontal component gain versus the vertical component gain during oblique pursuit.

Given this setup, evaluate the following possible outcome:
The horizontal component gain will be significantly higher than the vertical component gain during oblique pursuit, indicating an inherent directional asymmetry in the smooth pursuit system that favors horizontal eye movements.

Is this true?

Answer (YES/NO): YES